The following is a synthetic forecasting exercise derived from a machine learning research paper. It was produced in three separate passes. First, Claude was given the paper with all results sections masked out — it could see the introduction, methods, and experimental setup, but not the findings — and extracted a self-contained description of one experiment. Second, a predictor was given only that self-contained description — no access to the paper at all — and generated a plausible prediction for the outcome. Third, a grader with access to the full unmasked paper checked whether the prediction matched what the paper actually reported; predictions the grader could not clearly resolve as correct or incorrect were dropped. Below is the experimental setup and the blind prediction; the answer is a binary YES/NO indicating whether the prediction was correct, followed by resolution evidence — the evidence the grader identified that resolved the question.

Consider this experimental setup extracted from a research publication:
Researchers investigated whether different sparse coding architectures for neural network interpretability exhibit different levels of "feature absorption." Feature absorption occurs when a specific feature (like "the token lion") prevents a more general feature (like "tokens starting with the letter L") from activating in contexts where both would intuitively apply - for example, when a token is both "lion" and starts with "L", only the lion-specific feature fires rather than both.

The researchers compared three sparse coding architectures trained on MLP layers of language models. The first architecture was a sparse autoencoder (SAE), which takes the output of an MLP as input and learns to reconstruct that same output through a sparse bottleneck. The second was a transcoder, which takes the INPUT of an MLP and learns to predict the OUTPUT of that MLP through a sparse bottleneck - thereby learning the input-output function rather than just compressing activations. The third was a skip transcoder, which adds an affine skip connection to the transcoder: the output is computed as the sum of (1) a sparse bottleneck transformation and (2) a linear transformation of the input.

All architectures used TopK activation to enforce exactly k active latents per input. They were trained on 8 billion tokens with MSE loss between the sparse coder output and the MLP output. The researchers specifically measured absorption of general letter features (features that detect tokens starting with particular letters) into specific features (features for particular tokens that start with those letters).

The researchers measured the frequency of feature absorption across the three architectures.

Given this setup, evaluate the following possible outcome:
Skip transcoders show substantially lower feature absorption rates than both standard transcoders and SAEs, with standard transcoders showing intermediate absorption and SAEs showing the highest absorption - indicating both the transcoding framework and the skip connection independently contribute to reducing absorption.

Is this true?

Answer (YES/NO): NO